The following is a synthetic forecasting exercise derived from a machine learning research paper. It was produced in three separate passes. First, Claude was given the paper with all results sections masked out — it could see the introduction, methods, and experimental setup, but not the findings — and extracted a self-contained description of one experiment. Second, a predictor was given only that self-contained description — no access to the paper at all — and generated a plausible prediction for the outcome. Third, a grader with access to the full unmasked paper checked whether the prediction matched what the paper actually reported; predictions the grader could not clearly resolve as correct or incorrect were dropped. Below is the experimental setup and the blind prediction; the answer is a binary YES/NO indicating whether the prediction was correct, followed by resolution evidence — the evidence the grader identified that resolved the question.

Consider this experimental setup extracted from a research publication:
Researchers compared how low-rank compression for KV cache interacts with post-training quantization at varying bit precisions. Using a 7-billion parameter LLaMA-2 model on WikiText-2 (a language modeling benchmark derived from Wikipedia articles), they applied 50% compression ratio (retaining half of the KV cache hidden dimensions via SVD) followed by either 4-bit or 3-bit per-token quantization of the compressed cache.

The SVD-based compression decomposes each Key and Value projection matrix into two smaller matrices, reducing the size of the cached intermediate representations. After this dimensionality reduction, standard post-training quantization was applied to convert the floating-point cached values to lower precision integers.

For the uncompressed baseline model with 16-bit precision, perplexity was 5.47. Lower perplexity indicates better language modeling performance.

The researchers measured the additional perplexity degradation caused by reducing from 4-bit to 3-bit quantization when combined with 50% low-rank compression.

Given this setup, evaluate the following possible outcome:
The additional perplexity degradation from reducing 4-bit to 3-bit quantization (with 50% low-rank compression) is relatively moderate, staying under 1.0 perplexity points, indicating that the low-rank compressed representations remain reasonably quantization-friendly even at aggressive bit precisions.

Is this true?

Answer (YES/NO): YES